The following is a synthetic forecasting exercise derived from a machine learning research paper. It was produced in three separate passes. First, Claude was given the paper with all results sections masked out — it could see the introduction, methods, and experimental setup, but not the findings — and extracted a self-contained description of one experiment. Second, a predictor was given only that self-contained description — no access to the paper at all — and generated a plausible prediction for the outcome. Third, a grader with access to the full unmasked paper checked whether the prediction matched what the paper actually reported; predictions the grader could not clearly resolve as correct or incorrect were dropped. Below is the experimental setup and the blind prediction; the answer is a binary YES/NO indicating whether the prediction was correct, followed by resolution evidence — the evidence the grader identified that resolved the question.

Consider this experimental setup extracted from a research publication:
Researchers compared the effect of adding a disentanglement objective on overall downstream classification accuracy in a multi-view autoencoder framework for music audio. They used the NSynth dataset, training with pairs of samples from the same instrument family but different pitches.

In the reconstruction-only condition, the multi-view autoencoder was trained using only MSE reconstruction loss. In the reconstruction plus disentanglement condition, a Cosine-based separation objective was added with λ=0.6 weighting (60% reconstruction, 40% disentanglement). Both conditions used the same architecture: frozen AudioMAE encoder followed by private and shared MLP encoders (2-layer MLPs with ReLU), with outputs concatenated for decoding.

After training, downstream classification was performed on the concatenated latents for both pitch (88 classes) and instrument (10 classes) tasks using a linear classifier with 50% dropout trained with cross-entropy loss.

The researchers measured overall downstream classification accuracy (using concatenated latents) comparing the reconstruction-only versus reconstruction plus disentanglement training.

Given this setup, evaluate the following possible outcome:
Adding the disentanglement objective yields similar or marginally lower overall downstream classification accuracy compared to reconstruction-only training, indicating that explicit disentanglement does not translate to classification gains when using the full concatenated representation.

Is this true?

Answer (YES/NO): NO